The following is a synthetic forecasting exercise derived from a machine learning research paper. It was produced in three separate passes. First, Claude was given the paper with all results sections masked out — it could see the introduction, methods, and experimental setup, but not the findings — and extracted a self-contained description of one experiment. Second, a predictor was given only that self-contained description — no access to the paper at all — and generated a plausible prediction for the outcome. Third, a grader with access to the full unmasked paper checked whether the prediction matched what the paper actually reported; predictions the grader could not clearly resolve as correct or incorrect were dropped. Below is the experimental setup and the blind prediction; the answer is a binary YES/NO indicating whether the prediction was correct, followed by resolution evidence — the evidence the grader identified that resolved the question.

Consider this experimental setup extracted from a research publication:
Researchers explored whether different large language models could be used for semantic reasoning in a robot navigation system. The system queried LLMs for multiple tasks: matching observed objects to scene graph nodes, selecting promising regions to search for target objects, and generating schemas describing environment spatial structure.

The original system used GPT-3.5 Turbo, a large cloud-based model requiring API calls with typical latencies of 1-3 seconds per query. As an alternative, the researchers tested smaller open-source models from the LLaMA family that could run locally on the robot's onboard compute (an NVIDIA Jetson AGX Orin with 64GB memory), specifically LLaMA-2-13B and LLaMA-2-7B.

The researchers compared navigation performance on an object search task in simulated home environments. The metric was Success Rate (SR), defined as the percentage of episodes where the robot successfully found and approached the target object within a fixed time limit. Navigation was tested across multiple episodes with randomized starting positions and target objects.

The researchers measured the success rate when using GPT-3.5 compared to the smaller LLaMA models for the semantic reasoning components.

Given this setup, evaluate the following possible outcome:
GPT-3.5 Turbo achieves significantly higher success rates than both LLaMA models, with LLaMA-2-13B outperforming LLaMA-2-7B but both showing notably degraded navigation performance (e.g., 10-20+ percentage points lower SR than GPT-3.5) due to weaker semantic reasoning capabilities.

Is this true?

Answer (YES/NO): YES